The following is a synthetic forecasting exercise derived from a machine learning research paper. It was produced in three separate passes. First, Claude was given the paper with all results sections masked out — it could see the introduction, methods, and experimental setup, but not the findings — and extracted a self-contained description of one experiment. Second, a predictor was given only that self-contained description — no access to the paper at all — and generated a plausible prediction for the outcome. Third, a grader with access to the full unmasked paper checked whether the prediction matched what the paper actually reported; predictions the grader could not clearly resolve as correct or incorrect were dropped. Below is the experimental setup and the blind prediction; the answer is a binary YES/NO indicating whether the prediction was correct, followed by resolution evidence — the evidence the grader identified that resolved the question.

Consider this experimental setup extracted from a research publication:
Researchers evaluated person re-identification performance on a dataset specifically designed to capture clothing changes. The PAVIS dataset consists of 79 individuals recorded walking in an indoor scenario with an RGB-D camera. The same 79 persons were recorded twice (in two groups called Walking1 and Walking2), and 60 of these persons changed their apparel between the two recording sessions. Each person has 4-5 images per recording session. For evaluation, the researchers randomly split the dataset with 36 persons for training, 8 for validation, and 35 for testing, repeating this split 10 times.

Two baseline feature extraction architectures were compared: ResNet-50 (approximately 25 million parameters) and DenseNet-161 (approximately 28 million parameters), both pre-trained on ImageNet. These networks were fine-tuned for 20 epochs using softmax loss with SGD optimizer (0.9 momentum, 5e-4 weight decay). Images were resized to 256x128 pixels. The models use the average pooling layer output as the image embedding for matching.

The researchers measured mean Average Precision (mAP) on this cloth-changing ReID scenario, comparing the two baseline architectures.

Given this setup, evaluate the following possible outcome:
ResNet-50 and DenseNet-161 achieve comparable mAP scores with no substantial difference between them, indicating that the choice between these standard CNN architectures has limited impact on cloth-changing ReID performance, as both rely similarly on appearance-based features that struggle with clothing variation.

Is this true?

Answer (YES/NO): YES